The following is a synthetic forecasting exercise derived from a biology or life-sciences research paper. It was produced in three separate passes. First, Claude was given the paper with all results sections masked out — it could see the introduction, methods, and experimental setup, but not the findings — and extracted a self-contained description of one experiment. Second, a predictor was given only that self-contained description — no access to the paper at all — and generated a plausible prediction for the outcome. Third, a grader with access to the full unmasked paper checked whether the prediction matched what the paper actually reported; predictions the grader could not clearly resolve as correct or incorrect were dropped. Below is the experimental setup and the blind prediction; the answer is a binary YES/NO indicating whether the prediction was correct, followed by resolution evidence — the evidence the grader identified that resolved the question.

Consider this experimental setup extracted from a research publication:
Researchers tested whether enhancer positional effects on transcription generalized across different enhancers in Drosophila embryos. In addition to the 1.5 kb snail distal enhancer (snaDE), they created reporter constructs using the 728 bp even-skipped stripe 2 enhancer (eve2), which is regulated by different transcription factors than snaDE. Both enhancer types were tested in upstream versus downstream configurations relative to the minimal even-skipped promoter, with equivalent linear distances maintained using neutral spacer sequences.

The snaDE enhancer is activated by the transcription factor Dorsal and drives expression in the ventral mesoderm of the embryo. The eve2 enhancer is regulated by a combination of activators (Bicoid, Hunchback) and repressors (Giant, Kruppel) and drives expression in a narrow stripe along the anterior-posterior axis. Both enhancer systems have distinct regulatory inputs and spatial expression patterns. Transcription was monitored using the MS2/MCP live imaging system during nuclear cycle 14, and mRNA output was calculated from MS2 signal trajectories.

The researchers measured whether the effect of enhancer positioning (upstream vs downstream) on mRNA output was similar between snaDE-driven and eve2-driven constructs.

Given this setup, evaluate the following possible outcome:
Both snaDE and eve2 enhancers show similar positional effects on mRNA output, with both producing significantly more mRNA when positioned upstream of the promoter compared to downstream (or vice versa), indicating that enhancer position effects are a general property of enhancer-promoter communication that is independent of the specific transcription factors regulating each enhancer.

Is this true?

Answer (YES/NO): YES